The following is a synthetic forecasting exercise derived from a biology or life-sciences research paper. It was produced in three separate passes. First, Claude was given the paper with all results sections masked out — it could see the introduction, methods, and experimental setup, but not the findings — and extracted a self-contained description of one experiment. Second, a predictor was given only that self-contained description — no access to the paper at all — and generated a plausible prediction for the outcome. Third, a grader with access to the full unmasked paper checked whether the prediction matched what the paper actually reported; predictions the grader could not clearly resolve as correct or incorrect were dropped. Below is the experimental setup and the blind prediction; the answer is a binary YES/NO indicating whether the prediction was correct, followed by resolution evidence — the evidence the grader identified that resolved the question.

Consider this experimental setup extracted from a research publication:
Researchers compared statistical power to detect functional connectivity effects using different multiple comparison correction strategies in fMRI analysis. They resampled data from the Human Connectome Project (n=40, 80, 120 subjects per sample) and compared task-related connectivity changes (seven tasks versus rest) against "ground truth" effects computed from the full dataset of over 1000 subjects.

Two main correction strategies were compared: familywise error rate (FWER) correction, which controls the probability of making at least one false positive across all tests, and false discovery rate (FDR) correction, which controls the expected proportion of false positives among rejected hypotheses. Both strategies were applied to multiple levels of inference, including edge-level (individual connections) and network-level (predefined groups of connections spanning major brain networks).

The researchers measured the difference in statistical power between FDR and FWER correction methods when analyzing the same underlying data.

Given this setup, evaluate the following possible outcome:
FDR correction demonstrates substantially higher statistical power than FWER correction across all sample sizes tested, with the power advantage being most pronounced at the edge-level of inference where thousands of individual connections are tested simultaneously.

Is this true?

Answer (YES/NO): YES